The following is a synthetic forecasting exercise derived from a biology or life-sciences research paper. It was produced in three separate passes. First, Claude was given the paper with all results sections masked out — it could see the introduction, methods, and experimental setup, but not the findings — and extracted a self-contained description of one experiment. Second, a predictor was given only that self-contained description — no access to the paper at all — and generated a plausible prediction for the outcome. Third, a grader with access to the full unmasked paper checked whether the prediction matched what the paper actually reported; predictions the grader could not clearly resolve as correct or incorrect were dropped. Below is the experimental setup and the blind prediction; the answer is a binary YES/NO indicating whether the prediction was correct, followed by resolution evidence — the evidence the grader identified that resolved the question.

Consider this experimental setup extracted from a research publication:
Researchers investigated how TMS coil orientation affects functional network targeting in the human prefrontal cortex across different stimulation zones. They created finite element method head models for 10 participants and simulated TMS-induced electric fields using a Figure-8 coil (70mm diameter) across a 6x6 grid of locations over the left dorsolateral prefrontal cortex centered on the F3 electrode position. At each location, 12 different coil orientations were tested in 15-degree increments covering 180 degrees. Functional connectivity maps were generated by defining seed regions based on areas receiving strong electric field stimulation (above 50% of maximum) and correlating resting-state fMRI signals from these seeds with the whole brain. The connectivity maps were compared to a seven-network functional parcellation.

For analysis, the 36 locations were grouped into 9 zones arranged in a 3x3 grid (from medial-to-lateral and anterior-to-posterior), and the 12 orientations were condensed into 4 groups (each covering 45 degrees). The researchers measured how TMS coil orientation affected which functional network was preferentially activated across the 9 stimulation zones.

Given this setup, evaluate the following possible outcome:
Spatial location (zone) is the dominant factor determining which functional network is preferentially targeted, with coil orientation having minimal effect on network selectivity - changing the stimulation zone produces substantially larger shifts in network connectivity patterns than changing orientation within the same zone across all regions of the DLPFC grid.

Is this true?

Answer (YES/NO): NO